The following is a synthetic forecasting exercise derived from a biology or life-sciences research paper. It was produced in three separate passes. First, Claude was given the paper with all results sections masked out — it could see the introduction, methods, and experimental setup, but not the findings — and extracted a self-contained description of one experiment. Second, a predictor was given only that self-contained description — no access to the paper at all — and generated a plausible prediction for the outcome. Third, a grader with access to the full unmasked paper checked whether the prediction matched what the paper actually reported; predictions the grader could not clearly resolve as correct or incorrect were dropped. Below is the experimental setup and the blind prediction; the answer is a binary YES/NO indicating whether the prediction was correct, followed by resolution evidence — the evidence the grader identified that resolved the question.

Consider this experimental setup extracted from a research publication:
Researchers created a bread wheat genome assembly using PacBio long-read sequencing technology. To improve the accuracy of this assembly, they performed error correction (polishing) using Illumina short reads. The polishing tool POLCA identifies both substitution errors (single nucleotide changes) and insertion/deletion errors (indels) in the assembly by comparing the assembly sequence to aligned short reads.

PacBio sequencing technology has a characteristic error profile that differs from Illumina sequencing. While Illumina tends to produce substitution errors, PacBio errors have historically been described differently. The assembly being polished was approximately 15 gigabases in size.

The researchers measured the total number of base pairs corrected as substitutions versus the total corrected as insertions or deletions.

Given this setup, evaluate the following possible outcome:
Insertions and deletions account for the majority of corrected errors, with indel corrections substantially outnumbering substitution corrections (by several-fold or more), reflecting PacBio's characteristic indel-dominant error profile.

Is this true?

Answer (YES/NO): NO